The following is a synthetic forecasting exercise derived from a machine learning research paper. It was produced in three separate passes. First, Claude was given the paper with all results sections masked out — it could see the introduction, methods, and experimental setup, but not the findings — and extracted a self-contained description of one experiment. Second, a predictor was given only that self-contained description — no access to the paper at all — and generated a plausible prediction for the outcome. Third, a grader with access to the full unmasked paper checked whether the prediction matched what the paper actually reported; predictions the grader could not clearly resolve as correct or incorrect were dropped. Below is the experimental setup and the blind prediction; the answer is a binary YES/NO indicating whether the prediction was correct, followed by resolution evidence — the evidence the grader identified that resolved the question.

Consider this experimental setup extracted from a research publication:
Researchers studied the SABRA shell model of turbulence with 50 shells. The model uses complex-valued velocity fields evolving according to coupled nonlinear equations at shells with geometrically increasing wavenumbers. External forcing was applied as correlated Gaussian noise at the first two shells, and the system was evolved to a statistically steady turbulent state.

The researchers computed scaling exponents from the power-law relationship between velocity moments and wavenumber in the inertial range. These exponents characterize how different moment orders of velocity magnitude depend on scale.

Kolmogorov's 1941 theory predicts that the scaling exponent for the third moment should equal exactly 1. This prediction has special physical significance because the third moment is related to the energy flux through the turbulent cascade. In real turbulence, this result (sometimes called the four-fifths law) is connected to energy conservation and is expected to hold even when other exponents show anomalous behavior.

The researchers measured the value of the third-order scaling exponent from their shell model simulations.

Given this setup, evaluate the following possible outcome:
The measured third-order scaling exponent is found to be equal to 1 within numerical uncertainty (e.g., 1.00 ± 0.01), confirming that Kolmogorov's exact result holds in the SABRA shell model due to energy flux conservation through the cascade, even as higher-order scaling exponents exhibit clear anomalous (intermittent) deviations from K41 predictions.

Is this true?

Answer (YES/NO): YES